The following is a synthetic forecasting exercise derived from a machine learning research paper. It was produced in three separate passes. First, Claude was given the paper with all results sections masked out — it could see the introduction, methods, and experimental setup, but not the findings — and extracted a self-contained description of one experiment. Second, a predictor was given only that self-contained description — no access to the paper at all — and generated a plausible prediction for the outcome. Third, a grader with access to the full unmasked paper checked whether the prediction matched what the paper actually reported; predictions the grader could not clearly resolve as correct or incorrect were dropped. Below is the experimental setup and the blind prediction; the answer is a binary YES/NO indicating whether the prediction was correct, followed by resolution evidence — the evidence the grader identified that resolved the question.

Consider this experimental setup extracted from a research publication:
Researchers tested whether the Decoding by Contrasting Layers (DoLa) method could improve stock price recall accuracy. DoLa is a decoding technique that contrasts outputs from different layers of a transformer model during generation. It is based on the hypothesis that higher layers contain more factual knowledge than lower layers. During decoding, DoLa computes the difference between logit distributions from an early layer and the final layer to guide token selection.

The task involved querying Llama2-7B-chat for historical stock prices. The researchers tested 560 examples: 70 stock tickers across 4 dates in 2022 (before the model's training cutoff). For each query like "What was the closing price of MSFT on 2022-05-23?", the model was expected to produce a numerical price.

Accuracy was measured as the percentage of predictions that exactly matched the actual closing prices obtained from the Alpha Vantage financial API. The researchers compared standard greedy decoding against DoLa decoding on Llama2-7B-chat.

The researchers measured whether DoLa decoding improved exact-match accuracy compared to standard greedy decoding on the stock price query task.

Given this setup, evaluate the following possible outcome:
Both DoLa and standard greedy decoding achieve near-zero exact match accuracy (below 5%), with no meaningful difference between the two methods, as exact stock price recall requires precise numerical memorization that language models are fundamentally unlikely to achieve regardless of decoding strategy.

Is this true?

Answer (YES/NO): YES